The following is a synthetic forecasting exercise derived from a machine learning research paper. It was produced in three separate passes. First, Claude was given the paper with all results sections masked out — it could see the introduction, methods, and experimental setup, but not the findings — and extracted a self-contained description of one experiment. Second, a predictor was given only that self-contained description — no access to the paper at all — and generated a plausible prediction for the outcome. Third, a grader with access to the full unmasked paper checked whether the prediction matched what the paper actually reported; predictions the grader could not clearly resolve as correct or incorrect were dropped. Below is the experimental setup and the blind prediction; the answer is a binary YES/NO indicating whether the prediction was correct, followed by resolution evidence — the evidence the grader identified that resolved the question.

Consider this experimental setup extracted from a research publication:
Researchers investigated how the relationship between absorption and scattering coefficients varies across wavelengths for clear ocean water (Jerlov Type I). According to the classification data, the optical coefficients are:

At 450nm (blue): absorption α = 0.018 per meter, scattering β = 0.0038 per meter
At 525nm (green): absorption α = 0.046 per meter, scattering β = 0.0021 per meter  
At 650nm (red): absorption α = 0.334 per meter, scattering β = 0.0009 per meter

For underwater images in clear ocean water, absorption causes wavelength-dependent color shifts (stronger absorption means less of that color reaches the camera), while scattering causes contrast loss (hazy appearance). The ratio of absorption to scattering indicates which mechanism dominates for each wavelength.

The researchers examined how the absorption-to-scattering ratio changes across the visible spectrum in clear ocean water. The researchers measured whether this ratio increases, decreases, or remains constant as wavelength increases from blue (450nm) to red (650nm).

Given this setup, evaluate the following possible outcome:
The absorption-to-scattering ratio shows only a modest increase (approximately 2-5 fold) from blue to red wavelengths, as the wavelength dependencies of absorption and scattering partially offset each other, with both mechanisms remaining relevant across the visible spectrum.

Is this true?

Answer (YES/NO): NO